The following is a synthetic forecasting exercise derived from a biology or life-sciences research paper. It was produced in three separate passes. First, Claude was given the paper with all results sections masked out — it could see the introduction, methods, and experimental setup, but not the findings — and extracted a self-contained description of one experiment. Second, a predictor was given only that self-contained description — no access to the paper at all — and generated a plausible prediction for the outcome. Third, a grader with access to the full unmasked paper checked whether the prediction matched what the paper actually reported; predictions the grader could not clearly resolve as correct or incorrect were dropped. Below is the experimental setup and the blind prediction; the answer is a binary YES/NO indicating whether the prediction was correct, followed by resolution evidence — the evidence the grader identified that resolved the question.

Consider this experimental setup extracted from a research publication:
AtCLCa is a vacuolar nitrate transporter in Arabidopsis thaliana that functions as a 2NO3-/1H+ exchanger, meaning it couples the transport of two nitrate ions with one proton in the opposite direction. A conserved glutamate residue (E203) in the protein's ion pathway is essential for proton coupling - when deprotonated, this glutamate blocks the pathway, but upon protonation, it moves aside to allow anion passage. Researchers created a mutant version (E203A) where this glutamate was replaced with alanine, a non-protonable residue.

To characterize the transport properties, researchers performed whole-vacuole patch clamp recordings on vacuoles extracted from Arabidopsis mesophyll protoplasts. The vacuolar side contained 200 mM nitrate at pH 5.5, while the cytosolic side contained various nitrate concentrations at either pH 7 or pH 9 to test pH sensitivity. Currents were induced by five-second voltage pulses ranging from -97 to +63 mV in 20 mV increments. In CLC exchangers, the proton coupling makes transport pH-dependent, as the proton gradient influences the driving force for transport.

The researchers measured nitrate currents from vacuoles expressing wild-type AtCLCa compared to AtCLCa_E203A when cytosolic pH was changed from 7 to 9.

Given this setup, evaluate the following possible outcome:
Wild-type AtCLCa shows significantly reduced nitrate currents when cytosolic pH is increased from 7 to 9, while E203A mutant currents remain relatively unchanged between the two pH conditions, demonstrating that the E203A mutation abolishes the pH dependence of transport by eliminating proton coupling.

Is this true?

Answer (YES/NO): YES